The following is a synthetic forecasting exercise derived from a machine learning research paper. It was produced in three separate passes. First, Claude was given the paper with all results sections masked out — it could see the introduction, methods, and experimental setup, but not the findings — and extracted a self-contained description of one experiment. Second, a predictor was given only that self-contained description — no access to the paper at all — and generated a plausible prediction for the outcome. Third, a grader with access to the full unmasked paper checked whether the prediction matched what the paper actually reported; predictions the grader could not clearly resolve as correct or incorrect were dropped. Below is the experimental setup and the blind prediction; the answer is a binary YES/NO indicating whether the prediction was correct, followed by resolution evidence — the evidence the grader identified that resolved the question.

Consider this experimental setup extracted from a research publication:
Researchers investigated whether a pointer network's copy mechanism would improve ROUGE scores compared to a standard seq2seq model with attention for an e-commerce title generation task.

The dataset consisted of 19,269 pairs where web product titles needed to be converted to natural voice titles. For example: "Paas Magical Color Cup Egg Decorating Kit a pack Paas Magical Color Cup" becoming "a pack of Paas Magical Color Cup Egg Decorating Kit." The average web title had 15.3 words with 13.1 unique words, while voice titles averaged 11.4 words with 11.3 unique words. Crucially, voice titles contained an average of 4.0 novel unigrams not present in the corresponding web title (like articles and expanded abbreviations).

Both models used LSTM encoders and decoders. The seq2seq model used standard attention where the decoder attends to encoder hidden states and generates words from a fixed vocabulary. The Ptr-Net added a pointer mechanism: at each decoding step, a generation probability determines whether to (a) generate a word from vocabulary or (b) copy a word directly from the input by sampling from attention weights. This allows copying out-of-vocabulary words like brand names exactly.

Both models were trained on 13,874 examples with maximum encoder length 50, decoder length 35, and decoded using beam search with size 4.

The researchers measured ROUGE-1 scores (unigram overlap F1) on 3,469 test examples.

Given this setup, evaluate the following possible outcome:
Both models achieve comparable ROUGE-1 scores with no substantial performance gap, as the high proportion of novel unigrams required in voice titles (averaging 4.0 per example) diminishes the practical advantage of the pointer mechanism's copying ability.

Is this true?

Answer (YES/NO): NO